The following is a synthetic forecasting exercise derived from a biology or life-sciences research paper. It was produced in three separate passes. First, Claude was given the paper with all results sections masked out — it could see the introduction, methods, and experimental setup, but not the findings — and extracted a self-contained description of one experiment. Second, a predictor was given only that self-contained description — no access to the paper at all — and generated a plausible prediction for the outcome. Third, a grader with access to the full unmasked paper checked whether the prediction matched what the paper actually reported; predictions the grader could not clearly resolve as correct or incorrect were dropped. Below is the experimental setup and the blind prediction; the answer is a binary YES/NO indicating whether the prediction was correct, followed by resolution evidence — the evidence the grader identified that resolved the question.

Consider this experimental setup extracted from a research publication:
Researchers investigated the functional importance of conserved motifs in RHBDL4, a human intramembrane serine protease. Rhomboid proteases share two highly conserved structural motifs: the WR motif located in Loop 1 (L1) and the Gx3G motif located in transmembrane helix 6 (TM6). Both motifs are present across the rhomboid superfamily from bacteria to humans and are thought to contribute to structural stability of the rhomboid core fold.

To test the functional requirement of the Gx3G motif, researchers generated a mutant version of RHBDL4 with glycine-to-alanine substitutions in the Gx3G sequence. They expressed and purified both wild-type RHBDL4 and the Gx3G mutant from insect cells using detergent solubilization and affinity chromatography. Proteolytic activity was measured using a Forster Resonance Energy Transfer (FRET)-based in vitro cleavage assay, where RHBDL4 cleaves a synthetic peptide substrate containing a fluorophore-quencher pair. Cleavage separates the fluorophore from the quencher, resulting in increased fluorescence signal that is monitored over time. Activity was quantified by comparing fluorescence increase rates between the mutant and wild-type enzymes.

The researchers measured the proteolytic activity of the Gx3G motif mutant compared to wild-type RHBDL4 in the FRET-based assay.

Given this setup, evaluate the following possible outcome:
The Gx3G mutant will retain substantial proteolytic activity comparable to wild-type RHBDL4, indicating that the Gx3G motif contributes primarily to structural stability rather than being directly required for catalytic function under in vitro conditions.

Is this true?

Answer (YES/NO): YES